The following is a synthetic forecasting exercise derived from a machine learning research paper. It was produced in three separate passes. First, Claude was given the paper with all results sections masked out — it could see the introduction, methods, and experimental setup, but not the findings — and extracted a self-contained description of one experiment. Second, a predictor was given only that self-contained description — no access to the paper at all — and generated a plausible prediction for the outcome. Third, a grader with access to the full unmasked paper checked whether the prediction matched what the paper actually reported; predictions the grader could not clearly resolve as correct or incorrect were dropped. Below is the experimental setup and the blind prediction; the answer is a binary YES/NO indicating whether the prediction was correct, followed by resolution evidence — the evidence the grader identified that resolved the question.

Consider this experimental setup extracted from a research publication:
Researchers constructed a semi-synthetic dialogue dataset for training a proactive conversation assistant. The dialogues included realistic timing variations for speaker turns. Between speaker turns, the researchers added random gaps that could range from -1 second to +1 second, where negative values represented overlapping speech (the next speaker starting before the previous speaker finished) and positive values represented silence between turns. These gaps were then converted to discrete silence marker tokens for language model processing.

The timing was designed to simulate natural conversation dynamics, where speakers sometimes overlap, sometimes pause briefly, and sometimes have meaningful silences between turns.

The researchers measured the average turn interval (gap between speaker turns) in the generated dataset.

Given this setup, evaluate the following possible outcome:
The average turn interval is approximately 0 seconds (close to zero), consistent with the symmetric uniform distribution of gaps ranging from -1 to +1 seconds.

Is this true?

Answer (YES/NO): NO